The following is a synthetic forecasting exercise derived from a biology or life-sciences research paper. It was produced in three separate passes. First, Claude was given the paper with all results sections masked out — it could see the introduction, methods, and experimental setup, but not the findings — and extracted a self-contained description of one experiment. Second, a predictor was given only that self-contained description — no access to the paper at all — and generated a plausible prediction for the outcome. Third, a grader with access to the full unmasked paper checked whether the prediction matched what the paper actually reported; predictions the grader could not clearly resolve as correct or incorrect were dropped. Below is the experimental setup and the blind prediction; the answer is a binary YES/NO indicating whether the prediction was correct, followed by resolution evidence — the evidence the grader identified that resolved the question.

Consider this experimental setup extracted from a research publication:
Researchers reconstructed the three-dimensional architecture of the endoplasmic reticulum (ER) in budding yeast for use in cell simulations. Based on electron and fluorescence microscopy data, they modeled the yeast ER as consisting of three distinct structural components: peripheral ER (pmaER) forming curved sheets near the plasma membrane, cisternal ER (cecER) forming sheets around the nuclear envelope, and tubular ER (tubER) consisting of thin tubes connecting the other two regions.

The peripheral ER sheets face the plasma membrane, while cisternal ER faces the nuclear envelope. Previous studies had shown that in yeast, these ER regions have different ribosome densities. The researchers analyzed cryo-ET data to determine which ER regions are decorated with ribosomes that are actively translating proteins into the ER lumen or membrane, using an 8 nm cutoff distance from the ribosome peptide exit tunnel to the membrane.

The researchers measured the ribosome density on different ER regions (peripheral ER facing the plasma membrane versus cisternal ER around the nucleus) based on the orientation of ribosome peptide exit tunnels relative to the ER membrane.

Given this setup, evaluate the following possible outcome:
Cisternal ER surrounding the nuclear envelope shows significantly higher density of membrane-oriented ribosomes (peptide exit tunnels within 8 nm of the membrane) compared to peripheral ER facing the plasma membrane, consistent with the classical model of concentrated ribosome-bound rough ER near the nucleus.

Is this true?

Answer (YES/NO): YES